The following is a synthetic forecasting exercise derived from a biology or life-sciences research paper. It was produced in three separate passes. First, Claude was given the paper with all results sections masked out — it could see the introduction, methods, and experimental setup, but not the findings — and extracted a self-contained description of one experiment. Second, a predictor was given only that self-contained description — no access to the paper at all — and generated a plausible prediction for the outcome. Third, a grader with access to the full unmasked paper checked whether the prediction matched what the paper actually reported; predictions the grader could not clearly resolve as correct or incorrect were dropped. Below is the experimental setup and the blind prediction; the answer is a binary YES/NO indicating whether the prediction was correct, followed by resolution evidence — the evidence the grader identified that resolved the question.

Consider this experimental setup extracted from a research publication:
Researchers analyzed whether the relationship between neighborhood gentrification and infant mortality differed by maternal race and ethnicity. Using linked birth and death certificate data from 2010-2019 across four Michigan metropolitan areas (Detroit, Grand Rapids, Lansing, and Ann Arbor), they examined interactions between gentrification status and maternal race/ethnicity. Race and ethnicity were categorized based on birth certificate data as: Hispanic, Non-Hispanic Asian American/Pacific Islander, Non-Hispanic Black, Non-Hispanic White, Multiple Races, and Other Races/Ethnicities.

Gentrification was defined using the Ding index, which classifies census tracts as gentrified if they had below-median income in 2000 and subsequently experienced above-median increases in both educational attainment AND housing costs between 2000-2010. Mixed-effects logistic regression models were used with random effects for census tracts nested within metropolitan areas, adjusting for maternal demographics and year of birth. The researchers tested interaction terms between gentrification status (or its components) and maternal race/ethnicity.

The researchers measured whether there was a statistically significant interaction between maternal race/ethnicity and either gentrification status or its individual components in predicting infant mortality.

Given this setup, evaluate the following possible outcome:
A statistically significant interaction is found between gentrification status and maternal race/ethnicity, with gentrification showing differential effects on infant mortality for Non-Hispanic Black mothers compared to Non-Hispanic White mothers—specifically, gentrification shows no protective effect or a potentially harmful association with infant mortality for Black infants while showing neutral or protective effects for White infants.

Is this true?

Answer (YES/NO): NO